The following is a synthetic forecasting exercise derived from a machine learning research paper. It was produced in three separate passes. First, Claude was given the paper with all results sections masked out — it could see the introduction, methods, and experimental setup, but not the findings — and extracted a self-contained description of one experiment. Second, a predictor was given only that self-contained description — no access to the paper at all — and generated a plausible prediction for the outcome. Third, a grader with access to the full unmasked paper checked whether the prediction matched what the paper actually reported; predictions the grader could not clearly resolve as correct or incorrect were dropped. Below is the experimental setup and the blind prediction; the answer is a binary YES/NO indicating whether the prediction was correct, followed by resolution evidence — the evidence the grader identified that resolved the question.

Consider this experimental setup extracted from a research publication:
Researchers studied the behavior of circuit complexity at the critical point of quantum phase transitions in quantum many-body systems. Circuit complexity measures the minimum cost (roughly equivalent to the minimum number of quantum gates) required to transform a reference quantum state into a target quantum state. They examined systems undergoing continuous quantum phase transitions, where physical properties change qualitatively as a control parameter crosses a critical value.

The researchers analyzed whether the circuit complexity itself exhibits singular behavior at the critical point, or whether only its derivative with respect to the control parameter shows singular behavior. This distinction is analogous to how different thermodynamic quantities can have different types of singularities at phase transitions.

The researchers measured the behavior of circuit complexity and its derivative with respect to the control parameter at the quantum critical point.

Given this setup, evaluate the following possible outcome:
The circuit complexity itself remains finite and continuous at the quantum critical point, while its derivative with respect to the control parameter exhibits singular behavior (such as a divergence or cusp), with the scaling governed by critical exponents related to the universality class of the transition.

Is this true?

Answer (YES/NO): YES